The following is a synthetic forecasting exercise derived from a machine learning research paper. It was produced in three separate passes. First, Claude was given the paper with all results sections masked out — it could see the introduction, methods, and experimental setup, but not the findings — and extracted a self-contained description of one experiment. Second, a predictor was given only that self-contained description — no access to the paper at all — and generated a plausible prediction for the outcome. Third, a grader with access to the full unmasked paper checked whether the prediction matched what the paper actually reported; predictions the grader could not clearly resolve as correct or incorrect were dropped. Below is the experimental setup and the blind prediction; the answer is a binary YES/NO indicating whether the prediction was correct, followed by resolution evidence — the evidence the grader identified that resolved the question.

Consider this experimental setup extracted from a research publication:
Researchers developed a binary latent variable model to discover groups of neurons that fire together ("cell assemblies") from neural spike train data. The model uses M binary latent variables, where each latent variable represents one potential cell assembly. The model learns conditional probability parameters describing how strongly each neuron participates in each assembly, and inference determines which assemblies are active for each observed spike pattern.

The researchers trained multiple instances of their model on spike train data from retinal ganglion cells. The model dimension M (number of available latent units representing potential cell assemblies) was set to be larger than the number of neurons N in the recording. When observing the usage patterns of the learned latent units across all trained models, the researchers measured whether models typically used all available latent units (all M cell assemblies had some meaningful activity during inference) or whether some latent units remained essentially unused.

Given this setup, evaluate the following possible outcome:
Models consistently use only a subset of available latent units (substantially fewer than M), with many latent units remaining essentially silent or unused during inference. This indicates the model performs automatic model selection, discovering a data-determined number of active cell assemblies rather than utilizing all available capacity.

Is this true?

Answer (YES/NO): YES